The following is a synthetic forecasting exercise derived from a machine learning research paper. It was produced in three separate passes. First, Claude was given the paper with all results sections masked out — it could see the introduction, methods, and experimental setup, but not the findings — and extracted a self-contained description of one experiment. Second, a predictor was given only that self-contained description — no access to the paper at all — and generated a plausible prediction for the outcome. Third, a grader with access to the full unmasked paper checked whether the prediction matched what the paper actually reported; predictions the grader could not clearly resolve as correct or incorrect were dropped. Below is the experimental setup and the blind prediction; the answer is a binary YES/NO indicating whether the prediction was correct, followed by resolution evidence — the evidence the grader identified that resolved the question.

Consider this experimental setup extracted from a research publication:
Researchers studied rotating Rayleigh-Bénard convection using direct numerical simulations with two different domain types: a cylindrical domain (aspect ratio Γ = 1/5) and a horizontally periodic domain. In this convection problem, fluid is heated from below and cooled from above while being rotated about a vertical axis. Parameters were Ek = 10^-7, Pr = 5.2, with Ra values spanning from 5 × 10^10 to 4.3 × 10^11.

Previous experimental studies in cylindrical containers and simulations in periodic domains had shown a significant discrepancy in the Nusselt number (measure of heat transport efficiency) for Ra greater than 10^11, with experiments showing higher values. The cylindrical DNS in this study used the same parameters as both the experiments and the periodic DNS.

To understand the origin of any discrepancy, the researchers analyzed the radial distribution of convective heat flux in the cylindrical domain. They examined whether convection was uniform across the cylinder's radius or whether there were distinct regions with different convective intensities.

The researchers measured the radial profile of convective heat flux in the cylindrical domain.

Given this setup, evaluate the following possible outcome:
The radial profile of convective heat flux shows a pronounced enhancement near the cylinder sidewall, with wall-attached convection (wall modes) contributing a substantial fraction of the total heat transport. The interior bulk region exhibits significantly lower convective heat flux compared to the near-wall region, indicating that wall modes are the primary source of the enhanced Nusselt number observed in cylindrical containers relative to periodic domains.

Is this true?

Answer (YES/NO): YES